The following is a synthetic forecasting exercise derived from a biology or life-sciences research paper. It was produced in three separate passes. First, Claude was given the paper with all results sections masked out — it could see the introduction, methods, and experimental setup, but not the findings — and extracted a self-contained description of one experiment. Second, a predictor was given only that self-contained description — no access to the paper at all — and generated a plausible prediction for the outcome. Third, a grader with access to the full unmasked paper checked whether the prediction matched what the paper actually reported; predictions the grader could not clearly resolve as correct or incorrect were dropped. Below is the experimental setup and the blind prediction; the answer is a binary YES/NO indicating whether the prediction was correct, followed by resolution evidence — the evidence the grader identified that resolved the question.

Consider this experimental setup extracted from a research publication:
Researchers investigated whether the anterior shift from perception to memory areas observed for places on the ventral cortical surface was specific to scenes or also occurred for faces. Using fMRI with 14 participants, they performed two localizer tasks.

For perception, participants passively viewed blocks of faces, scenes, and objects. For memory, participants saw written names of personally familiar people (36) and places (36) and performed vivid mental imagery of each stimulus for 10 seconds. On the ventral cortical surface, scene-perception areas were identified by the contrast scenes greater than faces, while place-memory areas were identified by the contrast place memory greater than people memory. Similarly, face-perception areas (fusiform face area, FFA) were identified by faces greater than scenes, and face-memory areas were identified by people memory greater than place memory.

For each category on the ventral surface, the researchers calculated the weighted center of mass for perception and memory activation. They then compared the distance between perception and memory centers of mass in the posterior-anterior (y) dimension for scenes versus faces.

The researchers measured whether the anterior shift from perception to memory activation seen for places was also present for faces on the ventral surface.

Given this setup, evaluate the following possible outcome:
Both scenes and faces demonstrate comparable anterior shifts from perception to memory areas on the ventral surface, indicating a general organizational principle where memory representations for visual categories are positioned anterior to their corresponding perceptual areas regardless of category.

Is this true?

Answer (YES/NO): NO